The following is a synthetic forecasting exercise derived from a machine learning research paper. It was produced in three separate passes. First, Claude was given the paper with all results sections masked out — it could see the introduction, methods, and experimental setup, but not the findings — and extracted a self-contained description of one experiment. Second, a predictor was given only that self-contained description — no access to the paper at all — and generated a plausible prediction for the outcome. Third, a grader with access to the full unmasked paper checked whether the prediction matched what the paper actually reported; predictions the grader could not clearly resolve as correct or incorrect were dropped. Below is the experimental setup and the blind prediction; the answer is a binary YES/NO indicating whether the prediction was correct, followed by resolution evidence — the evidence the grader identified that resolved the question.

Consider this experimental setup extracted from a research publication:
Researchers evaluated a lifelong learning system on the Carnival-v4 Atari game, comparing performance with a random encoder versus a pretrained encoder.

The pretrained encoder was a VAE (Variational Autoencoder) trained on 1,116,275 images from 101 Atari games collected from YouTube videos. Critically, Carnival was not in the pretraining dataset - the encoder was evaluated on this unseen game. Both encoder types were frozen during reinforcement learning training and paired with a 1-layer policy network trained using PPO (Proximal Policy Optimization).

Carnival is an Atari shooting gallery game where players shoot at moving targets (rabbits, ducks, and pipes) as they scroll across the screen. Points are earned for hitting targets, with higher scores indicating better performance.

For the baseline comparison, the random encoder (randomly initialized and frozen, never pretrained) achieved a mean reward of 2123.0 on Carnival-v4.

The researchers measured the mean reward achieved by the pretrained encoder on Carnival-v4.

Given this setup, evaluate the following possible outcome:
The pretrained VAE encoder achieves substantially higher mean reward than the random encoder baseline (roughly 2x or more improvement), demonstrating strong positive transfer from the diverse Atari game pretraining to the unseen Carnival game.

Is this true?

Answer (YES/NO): NO